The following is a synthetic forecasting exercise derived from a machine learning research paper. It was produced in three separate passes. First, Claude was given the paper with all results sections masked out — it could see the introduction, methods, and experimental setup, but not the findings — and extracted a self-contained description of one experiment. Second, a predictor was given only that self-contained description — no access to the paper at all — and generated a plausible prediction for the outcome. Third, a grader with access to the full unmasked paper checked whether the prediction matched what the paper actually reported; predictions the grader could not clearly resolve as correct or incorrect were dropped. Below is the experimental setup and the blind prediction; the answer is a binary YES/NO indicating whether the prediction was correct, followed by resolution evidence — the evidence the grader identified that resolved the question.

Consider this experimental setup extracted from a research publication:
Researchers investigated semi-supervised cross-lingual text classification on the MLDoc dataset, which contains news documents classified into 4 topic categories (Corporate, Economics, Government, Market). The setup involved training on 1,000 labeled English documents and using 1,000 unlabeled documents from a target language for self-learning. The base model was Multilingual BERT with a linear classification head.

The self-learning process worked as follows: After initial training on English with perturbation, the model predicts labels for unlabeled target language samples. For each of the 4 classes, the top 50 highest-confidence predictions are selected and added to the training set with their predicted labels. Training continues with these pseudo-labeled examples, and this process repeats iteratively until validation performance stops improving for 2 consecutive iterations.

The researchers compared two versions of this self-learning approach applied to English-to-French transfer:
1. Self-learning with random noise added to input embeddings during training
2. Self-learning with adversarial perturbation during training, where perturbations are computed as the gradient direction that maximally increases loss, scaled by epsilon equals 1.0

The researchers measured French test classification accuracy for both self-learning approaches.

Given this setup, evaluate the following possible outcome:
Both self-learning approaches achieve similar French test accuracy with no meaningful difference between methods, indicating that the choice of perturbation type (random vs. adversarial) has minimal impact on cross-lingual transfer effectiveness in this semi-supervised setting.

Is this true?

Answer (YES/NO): NO